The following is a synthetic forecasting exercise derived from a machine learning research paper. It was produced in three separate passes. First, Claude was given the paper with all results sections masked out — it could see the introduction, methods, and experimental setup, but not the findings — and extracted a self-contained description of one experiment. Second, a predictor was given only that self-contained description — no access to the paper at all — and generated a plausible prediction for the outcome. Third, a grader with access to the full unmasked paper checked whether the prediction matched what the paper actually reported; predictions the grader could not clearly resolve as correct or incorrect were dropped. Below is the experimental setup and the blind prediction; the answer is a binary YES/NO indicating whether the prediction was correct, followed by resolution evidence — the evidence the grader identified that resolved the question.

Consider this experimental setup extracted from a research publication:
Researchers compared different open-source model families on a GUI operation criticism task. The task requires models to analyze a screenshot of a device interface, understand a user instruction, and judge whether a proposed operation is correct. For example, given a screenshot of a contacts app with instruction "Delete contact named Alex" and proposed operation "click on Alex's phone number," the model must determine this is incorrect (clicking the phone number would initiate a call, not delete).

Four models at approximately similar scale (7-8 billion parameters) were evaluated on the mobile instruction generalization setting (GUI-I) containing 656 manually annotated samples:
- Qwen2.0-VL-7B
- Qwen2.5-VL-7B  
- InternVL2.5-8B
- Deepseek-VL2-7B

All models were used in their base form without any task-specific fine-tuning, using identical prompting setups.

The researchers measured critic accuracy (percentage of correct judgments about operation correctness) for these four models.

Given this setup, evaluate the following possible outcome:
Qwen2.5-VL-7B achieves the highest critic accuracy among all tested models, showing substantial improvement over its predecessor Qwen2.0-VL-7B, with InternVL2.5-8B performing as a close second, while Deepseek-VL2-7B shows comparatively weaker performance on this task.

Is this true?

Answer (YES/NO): NO